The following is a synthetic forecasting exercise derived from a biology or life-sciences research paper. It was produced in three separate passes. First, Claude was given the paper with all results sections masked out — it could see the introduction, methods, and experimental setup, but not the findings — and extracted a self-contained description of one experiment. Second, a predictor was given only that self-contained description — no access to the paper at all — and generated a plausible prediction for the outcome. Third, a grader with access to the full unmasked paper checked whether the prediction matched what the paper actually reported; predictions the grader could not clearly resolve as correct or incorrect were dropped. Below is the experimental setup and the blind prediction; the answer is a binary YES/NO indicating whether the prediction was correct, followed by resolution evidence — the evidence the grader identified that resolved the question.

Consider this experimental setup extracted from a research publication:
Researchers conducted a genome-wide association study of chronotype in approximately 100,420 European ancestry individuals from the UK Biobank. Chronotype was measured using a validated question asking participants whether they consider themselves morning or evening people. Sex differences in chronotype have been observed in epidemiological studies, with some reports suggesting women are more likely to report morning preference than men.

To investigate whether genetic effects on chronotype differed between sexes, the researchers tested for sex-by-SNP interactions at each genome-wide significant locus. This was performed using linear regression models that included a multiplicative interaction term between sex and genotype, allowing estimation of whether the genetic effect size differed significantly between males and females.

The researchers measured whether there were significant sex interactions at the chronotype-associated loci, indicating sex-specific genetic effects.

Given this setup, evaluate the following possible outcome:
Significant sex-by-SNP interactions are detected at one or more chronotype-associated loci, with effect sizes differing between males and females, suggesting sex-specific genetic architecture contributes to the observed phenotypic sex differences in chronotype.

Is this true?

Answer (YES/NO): NO